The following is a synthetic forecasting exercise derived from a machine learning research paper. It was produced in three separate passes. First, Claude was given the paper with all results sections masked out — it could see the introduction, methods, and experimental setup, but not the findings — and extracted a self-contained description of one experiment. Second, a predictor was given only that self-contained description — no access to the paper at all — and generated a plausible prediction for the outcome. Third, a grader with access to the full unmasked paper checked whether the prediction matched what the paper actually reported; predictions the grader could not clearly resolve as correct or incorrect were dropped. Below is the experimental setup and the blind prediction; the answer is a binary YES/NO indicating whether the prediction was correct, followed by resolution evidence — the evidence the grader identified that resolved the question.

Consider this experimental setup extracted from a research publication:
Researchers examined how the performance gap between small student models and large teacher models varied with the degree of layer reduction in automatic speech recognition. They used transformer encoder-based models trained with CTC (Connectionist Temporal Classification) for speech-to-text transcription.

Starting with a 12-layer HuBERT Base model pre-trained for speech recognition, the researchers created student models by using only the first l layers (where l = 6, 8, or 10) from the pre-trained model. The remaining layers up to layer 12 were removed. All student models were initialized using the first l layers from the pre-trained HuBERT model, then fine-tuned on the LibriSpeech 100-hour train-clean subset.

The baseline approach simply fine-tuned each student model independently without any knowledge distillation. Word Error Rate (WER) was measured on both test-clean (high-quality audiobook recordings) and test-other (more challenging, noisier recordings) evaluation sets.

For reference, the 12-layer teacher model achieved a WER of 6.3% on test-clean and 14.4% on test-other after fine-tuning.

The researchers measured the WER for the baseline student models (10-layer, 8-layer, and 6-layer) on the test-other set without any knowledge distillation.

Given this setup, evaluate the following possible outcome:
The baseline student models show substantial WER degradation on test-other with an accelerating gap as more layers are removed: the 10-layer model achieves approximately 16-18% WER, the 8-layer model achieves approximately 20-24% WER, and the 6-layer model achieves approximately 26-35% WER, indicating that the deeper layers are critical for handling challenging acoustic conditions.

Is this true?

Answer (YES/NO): NO